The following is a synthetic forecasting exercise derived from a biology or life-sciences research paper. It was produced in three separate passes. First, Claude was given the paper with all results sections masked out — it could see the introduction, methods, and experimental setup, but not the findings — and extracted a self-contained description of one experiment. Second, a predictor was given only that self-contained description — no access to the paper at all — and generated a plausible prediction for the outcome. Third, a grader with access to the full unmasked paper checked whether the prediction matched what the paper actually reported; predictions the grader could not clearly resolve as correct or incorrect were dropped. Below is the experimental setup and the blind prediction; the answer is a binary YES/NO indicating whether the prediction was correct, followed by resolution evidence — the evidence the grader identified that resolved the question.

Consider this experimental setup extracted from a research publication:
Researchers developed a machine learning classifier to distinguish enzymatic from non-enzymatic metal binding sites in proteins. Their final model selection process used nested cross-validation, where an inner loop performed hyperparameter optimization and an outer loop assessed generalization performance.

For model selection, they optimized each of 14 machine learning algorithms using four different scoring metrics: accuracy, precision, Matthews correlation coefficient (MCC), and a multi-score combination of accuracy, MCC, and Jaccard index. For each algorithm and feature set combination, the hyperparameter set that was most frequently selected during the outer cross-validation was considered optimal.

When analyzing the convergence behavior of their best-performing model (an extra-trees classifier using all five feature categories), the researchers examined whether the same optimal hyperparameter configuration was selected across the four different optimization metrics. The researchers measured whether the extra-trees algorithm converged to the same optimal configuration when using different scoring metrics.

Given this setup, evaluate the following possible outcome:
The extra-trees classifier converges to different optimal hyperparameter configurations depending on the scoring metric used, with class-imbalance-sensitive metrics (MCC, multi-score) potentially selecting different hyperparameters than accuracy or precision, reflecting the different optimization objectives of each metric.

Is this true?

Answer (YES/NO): NO